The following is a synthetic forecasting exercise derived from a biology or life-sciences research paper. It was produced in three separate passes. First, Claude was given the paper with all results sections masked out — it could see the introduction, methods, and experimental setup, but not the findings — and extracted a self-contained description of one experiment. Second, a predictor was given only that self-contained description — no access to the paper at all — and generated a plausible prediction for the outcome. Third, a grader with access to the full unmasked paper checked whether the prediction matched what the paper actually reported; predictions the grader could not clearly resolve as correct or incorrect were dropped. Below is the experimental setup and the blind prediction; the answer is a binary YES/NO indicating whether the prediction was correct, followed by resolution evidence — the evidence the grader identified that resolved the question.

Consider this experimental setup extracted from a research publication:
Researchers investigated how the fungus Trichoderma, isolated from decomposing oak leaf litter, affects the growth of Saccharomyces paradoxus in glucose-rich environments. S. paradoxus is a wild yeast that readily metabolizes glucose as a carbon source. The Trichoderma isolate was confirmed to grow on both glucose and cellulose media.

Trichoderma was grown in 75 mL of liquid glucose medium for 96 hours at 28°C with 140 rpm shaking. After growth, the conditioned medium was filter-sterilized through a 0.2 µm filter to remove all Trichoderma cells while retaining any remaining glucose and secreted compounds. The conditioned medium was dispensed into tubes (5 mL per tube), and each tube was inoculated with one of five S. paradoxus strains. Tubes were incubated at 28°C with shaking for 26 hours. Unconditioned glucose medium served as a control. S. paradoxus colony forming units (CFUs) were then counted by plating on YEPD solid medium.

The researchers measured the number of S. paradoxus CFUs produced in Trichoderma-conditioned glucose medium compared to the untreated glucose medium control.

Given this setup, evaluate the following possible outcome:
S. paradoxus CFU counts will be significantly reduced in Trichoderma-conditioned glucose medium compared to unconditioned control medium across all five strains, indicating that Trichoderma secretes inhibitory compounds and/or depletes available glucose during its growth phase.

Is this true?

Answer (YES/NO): YES